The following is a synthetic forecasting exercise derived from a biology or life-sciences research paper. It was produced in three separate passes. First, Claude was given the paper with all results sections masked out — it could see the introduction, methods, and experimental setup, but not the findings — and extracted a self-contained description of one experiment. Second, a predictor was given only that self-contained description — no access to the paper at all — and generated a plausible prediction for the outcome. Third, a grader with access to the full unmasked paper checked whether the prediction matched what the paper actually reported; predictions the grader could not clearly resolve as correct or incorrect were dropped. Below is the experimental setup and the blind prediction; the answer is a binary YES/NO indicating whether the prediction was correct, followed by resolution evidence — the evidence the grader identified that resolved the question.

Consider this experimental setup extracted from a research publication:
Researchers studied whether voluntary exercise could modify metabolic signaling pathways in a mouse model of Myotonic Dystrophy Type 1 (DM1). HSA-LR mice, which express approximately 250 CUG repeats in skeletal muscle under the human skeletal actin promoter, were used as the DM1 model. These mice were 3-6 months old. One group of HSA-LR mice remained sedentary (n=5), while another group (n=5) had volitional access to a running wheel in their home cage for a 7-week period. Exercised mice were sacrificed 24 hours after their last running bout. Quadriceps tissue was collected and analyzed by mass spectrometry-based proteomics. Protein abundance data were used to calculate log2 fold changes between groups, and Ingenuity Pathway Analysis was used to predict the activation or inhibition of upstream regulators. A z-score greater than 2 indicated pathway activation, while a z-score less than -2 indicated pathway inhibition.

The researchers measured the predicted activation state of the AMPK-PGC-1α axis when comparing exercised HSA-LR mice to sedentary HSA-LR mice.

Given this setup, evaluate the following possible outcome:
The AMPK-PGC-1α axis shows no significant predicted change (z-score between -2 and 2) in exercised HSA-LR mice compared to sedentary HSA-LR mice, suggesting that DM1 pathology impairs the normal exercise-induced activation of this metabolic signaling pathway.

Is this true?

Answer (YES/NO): NO